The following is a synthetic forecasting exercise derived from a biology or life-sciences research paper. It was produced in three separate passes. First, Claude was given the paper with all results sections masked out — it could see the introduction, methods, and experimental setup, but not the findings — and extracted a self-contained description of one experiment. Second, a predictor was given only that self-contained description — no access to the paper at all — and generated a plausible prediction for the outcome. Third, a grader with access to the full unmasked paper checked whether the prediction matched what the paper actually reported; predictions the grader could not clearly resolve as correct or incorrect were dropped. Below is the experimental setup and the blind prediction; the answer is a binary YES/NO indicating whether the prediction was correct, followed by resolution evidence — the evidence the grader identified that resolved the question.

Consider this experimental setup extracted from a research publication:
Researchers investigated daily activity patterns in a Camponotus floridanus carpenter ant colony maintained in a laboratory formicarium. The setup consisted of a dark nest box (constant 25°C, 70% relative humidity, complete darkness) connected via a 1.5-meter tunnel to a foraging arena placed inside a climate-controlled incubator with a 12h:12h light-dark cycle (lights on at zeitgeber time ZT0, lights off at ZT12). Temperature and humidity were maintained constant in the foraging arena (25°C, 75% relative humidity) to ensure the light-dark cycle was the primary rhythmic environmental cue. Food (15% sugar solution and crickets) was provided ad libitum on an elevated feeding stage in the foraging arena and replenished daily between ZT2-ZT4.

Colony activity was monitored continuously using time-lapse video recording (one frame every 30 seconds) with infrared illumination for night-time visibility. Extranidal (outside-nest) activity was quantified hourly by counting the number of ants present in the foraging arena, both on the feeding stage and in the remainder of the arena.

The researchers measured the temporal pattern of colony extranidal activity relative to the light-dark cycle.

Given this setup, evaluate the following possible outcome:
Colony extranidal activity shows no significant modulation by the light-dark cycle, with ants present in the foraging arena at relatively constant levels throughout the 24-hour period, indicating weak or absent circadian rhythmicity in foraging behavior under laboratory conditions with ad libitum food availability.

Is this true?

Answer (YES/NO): NO